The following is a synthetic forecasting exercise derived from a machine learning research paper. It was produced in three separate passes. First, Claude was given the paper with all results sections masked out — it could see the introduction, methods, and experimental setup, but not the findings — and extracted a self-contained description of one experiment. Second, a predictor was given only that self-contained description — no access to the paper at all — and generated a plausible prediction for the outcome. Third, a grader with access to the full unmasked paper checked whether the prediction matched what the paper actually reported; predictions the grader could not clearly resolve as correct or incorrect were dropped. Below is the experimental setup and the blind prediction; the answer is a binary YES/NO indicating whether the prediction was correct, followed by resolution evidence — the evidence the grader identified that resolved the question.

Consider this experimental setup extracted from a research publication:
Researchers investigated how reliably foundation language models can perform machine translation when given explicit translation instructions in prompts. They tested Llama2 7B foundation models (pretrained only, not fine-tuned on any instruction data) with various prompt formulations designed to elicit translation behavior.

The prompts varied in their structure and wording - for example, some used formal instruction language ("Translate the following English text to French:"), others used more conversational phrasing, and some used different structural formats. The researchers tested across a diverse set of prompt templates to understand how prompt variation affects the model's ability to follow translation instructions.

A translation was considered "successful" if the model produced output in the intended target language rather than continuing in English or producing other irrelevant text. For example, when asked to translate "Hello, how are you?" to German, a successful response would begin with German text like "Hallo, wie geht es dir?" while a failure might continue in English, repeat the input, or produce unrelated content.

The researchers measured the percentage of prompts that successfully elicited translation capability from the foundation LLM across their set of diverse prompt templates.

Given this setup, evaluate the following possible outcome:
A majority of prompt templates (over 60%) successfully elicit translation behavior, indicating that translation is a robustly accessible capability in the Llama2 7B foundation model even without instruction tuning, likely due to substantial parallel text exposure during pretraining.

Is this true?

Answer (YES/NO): NO